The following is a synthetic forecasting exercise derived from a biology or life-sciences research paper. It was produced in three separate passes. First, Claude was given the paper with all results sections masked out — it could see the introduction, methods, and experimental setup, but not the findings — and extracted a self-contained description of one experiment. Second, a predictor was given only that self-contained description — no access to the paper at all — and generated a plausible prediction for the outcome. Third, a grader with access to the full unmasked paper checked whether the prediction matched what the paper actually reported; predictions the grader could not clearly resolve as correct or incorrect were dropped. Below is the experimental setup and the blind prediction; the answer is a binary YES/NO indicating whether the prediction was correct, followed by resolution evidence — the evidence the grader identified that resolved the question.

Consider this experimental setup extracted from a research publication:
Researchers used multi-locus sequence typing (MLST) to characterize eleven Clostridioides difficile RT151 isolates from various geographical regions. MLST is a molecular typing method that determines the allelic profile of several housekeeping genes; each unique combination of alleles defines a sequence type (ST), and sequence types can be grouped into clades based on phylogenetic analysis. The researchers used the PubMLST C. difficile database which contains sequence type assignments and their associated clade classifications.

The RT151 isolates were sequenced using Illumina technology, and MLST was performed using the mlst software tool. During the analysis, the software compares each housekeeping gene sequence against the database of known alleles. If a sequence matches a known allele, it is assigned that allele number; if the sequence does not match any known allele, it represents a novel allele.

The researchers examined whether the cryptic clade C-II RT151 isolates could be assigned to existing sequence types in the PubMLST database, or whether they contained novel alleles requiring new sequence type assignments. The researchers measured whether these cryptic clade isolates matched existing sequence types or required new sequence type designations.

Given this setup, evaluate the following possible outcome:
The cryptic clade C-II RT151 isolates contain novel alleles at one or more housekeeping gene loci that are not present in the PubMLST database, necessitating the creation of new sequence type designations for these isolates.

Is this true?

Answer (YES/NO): YES